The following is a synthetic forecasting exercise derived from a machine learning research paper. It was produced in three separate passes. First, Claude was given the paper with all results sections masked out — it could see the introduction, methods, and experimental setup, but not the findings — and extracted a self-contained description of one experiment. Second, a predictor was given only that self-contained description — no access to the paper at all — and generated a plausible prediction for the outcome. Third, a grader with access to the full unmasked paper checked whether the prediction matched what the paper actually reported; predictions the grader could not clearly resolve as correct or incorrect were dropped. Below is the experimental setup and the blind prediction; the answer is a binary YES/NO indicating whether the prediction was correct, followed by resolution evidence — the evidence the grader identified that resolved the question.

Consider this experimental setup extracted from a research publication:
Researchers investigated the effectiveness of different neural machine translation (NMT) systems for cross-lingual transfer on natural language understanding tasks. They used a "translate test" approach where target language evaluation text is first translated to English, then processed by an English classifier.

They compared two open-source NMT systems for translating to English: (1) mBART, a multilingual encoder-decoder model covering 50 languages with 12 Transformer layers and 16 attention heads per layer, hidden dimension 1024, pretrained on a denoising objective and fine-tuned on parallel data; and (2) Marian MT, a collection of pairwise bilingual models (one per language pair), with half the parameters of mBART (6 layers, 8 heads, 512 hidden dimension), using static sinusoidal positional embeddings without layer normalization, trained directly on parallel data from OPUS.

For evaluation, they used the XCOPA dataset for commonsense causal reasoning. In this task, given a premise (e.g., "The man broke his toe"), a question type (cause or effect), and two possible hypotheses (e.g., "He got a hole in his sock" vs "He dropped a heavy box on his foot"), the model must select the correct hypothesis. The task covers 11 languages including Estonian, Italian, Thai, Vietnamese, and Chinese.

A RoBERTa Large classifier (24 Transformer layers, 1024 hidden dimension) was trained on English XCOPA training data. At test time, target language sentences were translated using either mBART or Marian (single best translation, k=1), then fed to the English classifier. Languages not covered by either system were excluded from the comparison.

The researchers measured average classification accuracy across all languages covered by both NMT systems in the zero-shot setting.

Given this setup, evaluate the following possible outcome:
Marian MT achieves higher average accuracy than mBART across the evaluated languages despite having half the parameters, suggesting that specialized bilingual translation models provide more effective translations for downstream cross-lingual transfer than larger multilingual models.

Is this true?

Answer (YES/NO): YES